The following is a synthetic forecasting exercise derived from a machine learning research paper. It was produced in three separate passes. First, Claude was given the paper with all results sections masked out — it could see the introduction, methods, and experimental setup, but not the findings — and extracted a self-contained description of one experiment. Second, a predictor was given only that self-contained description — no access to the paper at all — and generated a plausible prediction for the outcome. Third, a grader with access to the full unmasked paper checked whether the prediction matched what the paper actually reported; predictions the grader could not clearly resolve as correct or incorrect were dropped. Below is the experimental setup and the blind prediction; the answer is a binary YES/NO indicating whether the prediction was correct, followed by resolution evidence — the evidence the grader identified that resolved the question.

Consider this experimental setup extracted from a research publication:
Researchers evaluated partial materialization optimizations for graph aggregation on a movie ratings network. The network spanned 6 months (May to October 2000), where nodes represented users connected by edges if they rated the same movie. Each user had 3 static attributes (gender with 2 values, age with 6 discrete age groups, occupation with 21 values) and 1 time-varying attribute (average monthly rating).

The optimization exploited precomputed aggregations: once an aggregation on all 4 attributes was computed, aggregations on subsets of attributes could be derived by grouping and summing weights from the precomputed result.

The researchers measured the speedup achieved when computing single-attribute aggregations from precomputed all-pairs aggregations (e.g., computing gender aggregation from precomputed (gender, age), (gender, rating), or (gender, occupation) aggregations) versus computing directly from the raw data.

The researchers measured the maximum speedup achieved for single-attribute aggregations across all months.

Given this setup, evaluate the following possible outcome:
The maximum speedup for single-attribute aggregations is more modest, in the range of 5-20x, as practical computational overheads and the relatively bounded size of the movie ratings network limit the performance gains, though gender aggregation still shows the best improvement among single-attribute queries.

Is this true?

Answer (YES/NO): NO